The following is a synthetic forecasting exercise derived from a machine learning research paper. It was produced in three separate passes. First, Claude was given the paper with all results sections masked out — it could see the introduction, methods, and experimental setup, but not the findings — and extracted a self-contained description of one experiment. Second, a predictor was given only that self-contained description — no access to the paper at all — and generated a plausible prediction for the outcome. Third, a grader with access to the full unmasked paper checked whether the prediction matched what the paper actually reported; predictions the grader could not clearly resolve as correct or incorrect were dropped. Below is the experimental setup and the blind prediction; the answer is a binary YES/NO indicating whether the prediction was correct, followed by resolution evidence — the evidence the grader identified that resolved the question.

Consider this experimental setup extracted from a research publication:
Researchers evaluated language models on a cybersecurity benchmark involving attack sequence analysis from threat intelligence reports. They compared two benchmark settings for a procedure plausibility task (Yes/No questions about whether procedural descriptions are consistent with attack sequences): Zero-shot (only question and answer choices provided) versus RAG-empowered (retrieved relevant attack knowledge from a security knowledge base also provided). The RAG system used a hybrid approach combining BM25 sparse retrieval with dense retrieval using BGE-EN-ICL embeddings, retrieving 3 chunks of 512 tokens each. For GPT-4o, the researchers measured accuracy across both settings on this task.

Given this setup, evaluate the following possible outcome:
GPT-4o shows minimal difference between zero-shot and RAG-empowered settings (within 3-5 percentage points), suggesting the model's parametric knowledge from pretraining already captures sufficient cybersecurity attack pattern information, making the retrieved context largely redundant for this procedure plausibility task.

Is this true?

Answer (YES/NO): NO